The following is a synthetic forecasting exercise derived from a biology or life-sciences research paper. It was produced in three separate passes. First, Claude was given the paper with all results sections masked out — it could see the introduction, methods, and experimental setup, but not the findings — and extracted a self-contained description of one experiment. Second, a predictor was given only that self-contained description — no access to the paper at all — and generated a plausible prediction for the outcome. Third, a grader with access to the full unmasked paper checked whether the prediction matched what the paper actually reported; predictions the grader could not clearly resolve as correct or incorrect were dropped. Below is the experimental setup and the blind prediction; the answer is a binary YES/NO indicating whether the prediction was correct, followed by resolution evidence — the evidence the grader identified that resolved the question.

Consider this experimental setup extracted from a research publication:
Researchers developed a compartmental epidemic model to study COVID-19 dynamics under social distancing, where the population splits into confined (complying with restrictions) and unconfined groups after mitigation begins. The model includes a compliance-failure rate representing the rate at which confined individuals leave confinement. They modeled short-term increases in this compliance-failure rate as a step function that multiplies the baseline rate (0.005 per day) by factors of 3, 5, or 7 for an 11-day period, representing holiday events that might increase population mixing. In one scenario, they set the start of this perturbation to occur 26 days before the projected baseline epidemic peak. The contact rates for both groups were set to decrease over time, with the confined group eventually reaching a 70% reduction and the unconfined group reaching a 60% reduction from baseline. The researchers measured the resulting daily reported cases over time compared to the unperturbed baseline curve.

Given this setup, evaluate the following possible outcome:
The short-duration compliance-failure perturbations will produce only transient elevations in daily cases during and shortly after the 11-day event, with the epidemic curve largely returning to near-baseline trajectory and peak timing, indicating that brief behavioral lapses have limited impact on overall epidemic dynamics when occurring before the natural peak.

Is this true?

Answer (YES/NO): NO